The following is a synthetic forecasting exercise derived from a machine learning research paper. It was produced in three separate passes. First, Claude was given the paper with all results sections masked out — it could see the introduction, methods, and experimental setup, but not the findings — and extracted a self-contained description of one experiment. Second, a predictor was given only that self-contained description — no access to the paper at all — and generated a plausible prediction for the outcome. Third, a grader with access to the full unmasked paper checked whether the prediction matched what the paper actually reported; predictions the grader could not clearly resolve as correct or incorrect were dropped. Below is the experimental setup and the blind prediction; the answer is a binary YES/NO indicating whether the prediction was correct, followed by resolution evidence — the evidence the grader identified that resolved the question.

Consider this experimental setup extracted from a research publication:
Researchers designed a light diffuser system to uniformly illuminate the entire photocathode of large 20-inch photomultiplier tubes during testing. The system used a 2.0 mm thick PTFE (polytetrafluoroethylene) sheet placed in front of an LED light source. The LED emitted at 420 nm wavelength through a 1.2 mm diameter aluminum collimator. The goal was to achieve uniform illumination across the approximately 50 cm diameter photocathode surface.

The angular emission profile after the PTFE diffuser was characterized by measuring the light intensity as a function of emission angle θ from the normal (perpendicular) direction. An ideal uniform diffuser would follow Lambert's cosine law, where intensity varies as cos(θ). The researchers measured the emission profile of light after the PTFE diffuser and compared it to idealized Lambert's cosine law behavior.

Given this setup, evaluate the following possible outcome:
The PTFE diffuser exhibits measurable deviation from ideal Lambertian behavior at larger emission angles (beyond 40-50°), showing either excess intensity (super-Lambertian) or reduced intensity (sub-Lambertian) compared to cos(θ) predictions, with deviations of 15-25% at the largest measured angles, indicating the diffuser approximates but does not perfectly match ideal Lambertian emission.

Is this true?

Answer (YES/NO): NO